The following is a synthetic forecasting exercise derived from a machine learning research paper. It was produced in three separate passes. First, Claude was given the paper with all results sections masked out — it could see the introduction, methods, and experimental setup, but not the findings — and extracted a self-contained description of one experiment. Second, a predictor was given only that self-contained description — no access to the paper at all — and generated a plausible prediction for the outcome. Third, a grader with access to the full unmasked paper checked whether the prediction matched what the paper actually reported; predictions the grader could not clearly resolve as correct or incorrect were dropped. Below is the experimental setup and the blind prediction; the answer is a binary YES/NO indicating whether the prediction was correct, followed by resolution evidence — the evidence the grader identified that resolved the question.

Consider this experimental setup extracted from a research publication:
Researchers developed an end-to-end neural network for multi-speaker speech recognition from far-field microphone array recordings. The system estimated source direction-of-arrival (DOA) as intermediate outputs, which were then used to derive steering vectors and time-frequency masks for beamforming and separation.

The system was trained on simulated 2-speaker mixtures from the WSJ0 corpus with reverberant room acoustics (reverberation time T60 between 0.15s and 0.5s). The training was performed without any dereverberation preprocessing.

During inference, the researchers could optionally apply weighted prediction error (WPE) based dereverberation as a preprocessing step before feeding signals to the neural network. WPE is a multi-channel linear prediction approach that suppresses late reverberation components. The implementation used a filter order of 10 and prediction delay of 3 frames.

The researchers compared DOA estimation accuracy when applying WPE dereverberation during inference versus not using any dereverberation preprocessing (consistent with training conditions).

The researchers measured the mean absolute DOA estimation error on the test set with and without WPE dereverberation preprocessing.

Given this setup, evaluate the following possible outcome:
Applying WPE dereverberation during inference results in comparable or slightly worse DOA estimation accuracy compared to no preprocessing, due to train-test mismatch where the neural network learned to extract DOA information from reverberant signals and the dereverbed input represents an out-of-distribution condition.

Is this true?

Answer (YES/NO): NO